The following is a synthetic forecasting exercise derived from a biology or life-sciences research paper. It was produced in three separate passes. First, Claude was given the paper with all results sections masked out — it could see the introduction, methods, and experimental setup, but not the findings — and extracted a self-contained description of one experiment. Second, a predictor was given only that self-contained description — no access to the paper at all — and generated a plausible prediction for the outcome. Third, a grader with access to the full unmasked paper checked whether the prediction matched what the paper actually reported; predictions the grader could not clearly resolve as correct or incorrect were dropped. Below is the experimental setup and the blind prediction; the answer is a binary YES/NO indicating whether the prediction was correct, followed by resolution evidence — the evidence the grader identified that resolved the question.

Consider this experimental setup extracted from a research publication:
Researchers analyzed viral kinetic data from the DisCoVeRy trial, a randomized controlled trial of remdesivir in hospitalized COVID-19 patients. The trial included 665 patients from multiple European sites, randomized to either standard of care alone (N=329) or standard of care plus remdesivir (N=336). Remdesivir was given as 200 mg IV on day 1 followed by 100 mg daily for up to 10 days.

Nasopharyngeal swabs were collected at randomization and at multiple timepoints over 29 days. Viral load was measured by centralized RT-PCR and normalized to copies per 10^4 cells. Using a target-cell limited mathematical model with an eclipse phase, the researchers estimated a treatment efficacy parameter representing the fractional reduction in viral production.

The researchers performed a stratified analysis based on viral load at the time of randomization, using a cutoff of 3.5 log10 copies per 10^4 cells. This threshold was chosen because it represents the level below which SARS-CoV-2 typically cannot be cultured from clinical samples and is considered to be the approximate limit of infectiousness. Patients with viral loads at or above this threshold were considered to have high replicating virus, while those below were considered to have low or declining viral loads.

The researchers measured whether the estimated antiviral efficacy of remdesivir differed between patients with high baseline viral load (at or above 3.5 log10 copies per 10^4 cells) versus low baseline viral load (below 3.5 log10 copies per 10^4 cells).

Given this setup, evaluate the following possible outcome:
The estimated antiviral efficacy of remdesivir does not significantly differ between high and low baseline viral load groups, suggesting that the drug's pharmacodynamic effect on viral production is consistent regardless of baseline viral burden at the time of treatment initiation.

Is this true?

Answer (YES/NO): NO